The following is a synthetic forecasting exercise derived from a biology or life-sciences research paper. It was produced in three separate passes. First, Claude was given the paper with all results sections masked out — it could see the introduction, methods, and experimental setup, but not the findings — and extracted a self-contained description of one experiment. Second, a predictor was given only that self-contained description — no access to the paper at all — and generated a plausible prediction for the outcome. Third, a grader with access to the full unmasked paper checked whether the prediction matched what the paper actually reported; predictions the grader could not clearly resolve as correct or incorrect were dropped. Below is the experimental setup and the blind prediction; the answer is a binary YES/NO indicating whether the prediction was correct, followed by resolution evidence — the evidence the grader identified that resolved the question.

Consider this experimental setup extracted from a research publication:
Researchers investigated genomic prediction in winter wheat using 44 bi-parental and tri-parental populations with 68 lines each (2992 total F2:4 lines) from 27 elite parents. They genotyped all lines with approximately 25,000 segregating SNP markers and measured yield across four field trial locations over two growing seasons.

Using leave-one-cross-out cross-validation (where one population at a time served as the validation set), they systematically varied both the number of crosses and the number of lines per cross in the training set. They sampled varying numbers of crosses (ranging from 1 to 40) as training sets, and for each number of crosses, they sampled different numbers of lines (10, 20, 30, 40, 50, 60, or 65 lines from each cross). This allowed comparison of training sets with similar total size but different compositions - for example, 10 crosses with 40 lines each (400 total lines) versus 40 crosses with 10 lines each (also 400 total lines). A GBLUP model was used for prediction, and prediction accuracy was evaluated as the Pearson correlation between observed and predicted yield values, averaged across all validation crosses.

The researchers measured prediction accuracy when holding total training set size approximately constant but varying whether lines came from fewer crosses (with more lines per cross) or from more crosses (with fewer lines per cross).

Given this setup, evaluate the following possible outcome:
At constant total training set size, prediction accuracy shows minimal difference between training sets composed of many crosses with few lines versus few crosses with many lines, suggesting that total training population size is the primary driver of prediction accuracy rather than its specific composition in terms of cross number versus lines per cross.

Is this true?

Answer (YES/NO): NO